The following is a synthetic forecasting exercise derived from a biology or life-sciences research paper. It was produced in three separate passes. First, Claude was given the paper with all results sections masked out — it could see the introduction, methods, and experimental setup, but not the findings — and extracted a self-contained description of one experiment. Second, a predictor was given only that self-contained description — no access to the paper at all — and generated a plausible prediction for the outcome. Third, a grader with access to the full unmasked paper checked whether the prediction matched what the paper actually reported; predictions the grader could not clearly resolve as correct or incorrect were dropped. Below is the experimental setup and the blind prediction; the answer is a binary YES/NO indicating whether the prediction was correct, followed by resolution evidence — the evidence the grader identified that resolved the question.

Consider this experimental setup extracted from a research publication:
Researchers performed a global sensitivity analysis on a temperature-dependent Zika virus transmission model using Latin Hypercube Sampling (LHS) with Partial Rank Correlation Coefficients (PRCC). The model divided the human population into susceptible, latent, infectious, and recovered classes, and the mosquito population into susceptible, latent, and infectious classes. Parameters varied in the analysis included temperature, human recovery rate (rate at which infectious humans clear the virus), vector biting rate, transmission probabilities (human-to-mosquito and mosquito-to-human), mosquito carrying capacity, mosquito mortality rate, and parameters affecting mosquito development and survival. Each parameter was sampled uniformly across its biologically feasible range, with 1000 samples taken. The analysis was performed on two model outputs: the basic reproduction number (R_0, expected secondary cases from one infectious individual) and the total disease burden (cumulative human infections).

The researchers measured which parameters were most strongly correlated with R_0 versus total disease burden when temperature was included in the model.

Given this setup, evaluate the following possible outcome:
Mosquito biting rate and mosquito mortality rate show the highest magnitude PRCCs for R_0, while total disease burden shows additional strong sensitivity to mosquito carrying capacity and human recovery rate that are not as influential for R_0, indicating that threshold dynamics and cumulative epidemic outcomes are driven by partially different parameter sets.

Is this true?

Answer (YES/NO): NO